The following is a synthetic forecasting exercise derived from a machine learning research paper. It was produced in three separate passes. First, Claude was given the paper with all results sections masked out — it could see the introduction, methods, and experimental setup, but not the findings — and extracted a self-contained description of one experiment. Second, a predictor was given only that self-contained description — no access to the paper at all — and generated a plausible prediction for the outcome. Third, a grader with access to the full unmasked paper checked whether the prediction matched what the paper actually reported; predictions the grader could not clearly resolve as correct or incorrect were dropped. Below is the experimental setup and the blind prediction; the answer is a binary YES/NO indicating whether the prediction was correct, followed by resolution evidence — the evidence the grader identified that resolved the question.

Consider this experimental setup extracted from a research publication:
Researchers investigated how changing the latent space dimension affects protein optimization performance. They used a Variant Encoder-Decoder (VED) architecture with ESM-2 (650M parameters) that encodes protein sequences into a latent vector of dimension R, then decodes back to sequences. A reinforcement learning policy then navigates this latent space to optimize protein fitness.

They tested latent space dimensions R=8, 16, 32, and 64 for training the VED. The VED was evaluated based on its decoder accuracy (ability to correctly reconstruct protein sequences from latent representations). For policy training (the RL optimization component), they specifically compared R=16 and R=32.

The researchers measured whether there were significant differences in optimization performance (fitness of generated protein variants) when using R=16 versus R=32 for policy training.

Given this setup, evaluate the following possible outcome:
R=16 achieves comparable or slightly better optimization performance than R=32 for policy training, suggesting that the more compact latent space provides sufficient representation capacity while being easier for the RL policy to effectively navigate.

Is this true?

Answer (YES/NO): YES